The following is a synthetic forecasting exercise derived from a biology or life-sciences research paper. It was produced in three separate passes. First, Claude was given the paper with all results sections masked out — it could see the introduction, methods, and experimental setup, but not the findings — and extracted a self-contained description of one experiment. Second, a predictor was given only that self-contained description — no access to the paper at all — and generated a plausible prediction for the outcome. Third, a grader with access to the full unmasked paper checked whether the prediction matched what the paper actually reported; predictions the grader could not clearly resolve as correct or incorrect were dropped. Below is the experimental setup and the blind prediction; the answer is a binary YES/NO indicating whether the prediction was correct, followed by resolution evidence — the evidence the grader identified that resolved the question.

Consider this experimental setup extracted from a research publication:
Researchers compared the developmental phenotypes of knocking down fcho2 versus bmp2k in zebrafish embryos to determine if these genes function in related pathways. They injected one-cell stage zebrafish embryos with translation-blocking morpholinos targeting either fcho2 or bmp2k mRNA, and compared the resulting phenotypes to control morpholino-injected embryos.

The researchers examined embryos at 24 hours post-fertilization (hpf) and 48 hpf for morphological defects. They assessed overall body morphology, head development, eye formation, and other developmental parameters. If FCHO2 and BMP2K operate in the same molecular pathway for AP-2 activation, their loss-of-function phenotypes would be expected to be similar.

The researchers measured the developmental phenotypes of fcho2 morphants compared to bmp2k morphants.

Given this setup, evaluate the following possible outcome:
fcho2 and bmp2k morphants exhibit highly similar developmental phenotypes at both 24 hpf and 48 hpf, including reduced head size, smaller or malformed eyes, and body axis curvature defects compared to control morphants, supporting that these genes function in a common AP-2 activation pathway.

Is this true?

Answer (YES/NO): NO